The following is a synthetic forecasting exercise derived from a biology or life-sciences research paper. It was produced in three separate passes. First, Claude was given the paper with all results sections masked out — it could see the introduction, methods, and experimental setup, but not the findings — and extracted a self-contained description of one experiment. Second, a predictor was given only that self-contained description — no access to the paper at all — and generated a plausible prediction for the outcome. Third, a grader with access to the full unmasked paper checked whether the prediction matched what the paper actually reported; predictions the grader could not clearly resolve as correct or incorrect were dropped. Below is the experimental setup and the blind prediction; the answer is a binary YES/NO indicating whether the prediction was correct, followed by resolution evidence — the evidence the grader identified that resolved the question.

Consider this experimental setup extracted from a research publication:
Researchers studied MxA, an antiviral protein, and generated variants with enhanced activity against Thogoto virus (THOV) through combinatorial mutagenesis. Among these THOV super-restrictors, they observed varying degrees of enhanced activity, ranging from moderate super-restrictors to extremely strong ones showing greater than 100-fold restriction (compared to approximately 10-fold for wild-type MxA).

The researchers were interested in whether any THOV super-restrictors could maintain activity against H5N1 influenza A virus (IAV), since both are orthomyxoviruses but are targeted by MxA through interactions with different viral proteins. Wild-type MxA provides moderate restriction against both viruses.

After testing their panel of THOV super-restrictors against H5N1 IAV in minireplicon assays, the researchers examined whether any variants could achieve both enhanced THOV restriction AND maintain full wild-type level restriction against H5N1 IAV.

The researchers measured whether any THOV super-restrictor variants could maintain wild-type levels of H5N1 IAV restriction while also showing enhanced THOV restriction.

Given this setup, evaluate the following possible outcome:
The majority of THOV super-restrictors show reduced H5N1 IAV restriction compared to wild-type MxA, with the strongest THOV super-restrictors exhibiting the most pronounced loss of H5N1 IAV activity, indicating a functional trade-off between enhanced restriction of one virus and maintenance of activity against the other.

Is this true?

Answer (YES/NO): YES